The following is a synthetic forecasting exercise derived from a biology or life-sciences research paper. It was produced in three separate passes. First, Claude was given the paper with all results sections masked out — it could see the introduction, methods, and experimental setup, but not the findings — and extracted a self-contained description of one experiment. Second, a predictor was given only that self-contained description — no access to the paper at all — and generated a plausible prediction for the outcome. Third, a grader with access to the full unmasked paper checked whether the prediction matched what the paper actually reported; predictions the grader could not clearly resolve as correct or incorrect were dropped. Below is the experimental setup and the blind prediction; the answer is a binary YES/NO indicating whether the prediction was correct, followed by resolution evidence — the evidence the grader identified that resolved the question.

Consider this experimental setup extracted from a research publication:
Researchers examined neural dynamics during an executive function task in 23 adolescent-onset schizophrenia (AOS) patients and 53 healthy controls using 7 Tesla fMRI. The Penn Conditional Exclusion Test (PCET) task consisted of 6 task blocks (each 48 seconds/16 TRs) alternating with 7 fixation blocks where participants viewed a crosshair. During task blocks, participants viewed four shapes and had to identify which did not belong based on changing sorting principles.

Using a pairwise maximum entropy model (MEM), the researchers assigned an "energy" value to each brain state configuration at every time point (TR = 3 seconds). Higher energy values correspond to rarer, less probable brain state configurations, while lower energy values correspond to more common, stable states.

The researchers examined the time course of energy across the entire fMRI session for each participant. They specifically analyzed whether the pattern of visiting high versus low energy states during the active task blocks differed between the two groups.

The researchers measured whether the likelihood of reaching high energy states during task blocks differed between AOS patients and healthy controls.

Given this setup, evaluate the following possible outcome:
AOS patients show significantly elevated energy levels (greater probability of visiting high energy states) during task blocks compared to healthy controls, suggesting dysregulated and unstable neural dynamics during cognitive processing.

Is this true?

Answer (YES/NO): YES